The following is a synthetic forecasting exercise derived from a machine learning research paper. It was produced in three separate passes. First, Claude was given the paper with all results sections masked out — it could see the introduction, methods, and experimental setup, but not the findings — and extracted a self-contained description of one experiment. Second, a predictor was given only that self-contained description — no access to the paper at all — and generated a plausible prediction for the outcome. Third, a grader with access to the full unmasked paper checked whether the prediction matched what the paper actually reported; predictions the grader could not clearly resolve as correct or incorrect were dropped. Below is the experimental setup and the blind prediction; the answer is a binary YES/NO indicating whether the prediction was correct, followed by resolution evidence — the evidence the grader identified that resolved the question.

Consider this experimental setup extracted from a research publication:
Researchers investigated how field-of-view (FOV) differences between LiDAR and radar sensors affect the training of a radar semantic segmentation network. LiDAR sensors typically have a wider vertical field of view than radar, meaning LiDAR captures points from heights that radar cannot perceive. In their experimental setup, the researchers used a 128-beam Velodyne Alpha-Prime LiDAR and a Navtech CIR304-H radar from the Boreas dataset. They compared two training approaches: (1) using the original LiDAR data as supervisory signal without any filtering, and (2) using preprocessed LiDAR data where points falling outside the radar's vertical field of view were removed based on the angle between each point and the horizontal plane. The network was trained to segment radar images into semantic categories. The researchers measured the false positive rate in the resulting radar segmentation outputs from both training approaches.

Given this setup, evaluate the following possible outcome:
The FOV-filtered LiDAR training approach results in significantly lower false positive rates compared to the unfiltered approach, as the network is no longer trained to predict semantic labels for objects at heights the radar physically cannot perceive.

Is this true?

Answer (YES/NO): YES